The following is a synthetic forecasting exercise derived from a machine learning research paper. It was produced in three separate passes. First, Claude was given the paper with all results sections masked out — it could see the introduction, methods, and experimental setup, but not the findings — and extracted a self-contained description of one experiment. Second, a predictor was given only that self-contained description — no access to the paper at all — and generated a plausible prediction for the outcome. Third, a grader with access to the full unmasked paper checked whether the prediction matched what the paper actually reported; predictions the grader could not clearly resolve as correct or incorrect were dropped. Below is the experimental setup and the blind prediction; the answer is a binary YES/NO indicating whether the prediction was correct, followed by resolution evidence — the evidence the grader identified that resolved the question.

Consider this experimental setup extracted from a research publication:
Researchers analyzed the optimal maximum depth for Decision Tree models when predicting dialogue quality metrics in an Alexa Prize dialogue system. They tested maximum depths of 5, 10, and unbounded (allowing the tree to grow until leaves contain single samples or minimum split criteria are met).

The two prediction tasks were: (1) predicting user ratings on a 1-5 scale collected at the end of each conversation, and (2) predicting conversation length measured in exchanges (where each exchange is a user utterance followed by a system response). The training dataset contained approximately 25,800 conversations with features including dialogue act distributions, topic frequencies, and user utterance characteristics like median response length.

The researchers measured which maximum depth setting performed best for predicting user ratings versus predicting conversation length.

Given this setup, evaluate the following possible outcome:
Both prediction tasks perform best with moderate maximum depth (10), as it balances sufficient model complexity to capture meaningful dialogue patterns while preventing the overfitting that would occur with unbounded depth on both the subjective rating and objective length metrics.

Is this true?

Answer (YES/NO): NO